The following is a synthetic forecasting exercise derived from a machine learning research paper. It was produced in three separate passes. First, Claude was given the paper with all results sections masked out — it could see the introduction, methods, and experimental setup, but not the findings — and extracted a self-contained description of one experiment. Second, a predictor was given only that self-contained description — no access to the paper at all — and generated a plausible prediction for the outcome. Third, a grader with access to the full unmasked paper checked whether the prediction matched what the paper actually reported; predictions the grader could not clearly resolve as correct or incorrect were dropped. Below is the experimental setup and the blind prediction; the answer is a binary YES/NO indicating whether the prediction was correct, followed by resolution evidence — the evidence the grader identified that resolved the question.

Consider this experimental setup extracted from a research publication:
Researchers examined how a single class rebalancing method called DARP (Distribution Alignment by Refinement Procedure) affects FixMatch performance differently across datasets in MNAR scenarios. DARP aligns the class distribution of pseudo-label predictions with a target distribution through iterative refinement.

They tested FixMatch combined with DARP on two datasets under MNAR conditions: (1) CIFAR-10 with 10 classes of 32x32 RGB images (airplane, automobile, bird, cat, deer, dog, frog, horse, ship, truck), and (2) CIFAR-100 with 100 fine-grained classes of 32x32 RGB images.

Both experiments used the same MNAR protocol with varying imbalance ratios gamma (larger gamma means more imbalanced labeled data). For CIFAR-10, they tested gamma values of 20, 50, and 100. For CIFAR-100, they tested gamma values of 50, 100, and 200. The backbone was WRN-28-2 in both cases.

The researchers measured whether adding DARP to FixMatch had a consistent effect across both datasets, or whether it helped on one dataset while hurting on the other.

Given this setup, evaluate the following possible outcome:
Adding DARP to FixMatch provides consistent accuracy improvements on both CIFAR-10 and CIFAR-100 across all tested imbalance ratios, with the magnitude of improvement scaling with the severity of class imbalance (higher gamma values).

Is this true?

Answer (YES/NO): NO